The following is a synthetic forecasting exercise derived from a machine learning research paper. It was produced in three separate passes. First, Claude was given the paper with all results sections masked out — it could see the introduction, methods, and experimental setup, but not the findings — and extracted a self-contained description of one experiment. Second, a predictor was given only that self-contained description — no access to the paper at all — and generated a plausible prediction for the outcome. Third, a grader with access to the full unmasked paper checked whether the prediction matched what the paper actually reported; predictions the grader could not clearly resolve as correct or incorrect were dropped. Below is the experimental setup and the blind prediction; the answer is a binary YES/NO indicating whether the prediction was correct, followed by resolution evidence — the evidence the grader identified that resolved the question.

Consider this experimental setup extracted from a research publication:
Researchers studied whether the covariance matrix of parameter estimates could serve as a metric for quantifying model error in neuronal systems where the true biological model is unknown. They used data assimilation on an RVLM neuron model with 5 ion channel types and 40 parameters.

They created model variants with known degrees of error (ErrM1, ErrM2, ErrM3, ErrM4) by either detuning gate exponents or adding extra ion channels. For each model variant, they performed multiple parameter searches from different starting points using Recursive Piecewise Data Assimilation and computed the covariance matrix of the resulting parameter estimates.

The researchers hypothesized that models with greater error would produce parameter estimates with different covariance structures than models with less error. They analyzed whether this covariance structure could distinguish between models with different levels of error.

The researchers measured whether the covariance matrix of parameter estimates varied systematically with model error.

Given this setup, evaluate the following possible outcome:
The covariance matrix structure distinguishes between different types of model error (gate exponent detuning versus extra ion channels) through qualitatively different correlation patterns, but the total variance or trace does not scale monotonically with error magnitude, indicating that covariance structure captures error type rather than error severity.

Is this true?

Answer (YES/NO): NO